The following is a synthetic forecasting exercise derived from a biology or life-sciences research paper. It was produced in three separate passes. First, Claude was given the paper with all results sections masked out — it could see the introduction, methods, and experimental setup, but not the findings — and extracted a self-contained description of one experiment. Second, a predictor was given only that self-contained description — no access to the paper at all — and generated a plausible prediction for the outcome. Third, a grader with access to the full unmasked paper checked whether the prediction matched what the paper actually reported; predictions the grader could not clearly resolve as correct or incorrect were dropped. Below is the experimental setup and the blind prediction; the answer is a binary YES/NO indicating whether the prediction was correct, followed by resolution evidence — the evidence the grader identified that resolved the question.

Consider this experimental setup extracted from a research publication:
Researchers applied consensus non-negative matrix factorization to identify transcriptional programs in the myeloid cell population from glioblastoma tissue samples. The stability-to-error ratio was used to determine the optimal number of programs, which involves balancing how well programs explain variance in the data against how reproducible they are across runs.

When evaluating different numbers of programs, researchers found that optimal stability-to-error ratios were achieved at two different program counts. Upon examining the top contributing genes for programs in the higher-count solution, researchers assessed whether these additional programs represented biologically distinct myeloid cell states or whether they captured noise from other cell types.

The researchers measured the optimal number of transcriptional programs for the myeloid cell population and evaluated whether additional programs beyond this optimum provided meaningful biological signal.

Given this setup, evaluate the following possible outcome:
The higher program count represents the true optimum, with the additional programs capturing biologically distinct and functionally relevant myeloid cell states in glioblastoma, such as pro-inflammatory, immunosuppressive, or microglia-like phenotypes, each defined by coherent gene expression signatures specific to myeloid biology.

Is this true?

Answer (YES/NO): NO